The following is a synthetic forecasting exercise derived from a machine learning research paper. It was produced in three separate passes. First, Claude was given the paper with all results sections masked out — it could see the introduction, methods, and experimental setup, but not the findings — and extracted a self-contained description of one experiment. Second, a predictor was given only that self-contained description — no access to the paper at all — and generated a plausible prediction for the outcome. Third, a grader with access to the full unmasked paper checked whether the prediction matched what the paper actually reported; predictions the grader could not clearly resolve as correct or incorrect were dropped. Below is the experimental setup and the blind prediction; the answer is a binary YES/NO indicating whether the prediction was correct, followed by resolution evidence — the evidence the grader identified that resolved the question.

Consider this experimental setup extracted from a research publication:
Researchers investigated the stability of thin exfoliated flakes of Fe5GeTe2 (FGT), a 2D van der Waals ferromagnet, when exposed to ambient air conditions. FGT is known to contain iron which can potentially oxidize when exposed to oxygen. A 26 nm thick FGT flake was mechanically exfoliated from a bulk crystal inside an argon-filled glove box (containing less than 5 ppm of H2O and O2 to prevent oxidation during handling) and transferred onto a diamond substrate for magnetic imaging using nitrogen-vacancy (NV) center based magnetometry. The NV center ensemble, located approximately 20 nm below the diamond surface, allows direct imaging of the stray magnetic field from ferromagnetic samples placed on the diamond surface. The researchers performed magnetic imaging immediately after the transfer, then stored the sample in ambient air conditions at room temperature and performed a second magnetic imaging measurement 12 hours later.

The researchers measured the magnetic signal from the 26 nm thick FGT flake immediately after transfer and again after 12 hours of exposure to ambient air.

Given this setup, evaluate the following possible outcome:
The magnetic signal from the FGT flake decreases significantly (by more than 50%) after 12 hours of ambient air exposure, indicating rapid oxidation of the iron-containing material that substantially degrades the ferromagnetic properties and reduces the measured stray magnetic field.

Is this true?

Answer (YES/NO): YES